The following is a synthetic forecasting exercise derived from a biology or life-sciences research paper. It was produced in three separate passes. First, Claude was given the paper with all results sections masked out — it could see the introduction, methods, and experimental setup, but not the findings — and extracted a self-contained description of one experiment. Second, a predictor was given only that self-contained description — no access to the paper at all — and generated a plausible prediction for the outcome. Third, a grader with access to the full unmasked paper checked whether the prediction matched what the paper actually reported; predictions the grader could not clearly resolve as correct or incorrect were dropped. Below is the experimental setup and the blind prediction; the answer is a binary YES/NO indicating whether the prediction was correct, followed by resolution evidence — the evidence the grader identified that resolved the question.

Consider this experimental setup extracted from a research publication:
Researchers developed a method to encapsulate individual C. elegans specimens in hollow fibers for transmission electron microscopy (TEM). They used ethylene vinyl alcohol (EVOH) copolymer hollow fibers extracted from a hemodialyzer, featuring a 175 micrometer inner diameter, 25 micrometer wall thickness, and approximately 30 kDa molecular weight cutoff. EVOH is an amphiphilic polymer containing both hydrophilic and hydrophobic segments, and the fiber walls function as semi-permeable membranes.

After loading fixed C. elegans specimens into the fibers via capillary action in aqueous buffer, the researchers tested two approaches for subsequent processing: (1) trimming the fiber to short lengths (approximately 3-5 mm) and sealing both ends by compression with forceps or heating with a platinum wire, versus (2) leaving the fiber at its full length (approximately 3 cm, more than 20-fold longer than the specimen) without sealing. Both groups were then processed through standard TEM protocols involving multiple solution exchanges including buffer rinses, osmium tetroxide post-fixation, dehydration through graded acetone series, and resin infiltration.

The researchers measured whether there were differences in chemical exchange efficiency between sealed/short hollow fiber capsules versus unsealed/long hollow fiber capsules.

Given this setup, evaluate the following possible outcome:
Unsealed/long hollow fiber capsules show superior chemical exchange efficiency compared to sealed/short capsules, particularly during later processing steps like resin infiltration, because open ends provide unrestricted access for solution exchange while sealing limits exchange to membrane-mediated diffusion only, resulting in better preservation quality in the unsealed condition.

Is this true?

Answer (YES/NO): NO